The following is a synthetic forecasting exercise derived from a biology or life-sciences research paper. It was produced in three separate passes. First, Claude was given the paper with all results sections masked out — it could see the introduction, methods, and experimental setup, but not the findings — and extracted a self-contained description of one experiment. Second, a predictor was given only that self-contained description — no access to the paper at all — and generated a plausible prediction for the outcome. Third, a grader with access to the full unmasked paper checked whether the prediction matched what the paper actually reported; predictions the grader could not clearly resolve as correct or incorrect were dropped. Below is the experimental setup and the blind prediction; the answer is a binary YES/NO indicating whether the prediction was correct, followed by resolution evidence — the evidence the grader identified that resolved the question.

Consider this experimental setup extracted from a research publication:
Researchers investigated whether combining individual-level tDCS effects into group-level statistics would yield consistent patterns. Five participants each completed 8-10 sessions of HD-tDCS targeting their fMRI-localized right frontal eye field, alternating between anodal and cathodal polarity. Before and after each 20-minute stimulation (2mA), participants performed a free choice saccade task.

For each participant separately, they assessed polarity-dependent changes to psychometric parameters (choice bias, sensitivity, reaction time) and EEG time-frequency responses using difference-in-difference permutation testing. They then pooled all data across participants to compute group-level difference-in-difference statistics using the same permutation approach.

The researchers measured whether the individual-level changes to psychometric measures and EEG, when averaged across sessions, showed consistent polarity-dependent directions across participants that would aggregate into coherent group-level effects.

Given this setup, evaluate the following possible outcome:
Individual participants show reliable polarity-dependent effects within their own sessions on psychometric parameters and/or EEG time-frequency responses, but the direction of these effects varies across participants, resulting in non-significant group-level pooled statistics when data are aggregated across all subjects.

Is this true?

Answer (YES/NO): NO